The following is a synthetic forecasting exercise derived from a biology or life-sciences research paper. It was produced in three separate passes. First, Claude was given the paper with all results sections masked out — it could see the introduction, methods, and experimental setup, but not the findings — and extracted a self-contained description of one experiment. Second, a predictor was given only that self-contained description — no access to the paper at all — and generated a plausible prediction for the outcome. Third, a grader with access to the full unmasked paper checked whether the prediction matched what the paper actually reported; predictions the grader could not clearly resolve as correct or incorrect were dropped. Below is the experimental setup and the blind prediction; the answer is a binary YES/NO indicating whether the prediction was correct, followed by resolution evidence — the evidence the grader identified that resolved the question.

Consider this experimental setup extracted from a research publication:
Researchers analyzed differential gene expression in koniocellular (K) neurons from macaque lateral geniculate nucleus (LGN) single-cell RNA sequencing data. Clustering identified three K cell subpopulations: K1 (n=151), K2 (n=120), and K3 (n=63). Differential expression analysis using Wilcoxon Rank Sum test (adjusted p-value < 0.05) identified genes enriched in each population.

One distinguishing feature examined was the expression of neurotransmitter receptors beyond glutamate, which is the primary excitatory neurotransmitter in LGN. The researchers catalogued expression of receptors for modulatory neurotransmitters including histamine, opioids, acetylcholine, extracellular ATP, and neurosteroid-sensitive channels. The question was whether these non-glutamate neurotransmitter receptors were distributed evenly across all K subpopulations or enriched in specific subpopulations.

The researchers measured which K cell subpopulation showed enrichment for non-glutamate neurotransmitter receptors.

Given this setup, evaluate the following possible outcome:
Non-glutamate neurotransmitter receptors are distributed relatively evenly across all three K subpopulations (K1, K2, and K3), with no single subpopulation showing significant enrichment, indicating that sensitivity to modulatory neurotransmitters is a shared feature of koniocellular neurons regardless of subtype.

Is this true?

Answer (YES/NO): NO